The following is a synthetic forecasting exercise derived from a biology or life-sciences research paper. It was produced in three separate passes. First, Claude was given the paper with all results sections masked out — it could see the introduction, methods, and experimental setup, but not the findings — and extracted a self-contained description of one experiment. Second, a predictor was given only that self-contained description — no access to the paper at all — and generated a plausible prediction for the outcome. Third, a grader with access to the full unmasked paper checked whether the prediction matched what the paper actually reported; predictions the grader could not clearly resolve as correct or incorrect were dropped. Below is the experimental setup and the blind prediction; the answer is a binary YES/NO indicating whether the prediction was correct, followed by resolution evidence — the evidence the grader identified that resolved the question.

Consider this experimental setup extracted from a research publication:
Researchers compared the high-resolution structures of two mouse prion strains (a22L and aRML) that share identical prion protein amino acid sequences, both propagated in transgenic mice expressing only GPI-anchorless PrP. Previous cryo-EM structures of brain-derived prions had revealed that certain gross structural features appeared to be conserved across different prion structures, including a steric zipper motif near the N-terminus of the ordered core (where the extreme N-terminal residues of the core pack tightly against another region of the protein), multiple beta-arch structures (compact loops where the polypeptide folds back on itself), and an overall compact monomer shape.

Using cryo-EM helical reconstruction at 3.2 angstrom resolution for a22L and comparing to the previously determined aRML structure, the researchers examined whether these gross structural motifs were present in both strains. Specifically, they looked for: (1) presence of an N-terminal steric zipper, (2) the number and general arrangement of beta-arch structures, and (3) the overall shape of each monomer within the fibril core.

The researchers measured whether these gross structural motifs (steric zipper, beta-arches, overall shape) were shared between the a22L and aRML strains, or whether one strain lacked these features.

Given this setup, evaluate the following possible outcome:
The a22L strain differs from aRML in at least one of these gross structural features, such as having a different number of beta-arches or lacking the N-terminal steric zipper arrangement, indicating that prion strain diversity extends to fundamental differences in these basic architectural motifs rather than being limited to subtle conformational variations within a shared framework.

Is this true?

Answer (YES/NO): NO